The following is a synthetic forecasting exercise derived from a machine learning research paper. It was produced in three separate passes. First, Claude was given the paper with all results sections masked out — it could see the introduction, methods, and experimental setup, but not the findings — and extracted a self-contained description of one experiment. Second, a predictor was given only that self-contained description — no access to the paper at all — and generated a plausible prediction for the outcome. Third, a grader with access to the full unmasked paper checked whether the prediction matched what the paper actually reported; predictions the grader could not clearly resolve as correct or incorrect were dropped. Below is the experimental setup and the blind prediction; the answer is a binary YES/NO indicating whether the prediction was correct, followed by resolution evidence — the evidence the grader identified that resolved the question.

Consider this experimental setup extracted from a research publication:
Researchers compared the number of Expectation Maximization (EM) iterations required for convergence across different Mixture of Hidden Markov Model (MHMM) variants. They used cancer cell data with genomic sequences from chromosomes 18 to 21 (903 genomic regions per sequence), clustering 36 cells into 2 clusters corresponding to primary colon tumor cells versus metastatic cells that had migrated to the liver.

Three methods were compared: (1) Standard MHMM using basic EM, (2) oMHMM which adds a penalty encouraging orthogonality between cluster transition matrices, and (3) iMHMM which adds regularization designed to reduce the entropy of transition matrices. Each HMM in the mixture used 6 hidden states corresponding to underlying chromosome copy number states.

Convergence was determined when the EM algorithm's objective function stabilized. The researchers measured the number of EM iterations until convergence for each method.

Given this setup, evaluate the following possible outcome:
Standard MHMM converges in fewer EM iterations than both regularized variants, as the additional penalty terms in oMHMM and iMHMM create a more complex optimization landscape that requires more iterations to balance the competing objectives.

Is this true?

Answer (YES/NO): NO